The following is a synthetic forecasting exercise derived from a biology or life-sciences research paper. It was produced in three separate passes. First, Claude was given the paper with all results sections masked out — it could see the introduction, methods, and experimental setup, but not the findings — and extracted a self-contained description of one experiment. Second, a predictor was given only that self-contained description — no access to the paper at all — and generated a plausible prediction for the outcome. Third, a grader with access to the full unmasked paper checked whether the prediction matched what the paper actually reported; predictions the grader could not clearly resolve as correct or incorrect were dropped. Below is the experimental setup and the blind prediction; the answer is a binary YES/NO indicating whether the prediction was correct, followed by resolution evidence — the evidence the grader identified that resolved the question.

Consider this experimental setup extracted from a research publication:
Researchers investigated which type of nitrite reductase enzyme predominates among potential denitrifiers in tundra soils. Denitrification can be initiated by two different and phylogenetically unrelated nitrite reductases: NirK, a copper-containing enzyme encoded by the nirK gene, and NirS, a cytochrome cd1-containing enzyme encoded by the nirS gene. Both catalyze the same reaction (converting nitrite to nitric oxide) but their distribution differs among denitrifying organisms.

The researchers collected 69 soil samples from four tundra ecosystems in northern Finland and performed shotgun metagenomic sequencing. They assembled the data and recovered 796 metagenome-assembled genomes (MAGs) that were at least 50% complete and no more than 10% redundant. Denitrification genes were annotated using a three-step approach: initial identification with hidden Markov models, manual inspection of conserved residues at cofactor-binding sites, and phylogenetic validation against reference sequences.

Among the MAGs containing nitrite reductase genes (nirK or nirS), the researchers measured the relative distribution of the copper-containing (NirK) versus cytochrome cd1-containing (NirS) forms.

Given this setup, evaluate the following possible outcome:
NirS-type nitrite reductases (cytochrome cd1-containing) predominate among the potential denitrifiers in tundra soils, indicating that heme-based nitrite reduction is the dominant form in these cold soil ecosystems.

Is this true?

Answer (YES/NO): NO